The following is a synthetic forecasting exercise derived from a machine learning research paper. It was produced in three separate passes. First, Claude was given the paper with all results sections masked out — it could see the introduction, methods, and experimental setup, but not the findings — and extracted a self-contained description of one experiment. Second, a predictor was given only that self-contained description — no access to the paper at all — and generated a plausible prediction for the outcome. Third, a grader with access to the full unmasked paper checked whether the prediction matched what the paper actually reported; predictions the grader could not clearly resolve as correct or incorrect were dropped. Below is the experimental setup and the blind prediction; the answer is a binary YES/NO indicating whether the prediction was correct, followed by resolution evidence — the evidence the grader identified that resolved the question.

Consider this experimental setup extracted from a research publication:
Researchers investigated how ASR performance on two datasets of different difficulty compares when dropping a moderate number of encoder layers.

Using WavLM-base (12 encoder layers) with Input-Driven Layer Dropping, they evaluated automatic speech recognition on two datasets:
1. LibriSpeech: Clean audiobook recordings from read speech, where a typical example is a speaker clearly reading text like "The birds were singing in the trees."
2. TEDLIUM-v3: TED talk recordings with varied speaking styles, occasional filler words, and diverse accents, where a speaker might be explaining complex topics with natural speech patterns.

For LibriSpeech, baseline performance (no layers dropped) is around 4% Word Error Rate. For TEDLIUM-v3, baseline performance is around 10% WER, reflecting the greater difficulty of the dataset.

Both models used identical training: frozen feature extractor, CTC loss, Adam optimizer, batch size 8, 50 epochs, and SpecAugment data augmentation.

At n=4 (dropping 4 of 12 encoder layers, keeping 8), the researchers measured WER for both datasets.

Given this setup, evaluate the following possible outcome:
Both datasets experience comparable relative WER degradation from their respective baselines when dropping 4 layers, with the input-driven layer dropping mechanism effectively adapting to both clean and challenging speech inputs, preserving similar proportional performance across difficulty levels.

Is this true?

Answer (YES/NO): NO